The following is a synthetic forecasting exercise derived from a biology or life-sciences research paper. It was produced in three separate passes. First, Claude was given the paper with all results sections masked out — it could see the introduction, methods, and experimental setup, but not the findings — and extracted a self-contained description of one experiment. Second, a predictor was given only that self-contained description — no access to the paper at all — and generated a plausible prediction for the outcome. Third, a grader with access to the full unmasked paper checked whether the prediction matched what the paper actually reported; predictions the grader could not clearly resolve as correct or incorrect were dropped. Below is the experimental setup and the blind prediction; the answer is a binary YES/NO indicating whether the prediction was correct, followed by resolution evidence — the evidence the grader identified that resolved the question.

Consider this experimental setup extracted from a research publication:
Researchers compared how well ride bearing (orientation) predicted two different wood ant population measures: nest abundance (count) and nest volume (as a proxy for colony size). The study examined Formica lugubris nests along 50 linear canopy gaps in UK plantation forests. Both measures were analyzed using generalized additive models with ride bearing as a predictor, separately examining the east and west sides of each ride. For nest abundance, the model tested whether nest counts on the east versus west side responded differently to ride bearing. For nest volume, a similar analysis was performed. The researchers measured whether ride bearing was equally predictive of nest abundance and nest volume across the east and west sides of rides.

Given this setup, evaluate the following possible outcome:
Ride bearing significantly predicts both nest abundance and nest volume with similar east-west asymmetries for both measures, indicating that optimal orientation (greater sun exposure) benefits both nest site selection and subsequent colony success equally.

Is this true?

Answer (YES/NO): NO